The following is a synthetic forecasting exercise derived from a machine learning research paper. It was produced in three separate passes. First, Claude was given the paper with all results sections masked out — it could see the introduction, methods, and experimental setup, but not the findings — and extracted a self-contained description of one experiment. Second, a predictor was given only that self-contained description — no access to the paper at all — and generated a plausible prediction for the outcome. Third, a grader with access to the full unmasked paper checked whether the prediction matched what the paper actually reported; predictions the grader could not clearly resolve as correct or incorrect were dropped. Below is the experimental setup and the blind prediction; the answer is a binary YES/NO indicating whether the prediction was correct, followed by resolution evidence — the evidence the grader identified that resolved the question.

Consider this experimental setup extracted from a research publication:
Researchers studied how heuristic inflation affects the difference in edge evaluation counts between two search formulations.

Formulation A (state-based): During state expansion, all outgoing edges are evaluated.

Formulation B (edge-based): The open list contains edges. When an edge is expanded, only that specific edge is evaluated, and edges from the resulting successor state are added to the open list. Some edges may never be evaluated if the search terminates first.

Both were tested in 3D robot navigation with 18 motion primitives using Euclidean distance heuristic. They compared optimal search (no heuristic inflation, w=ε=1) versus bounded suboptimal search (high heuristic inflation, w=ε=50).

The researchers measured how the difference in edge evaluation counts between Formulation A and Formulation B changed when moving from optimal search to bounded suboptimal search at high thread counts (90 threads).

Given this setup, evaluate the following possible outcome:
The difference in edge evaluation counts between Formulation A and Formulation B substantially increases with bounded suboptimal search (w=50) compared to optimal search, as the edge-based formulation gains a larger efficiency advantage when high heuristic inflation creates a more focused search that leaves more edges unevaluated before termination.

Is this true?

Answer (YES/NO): YES